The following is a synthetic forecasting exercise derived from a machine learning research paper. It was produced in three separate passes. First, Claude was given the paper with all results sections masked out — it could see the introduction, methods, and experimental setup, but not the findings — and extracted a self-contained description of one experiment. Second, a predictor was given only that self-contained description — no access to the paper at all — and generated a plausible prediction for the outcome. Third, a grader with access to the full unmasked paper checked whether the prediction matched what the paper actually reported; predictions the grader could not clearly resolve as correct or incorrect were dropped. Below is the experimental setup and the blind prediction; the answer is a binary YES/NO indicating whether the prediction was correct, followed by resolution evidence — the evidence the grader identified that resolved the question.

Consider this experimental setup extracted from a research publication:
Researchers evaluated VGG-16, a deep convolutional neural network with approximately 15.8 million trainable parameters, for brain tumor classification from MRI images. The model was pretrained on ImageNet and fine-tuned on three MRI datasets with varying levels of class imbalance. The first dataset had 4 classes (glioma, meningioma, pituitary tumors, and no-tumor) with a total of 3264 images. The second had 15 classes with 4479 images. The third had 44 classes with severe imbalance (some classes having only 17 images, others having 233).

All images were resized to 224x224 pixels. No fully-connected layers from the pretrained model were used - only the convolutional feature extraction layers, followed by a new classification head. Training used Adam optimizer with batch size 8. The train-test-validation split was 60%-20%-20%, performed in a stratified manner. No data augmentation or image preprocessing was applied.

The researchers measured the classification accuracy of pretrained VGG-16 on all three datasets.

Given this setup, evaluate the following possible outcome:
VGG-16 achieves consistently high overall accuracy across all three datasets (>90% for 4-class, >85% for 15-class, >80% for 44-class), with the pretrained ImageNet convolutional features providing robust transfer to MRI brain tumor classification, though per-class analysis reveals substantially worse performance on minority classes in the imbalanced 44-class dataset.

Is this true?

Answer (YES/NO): NO